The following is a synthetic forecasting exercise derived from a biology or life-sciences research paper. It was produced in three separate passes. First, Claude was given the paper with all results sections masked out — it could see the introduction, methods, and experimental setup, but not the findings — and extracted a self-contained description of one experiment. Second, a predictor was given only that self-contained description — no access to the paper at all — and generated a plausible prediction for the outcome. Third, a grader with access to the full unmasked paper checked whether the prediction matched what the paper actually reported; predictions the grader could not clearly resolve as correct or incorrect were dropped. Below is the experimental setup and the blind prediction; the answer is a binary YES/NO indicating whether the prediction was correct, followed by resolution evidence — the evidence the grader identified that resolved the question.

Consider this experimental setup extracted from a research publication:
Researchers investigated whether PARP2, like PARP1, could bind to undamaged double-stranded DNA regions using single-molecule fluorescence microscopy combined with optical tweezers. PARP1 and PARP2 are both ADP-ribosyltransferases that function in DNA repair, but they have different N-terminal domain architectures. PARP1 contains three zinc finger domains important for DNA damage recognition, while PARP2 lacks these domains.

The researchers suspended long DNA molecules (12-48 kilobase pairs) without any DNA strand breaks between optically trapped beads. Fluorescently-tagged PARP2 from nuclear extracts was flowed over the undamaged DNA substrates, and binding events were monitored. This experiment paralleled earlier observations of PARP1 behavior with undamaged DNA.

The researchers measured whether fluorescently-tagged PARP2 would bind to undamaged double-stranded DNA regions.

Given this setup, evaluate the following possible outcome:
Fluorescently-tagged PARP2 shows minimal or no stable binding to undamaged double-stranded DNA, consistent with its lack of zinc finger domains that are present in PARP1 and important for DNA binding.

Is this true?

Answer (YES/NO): YES